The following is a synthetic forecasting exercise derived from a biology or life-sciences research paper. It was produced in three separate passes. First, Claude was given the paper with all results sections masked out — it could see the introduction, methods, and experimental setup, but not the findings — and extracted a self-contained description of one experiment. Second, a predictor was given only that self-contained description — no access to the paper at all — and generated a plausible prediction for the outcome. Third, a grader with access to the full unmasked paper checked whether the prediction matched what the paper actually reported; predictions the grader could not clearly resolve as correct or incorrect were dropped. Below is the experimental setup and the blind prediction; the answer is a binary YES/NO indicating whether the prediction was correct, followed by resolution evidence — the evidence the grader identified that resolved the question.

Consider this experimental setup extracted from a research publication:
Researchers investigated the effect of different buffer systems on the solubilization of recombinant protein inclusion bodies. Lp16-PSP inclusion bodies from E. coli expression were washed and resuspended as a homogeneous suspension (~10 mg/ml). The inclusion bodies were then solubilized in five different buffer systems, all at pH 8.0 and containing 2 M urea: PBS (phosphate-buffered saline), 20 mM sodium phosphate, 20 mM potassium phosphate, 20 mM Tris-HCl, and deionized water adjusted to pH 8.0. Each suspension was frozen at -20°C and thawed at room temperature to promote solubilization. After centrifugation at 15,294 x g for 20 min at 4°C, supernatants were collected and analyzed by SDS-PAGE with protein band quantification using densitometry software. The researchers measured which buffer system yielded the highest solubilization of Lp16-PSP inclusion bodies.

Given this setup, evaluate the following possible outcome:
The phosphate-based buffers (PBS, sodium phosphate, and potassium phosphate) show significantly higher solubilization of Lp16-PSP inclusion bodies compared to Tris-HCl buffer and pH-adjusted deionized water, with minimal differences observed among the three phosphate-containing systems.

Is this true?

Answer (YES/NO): NO